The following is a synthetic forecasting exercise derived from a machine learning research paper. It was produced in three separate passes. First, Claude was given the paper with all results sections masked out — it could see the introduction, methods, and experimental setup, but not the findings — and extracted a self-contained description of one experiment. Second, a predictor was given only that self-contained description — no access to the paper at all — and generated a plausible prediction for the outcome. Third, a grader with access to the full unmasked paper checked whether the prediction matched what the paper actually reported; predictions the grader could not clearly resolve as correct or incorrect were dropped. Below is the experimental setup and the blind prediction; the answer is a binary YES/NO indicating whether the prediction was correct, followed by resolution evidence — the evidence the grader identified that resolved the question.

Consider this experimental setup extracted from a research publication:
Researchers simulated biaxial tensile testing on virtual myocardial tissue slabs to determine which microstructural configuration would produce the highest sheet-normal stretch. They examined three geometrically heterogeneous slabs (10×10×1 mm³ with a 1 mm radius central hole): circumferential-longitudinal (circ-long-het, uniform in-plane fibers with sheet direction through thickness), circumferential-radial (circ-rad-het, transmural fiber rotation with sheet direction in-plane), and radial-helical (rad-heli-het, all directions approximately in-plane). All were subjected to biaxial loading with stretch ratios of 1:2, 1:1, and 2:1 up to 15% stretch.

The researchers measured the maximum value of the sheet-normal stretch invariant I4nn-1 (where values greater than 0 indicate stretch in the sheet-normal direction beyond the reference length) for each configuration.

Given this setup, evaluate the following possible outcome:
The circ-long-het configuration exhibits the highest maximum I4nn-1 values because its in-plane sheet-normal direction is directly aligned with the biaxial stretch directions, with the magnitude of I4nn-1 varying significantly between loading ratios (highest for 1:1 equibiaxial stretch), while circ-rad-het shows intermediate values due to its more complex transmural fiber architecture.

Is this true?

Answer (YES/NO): NO